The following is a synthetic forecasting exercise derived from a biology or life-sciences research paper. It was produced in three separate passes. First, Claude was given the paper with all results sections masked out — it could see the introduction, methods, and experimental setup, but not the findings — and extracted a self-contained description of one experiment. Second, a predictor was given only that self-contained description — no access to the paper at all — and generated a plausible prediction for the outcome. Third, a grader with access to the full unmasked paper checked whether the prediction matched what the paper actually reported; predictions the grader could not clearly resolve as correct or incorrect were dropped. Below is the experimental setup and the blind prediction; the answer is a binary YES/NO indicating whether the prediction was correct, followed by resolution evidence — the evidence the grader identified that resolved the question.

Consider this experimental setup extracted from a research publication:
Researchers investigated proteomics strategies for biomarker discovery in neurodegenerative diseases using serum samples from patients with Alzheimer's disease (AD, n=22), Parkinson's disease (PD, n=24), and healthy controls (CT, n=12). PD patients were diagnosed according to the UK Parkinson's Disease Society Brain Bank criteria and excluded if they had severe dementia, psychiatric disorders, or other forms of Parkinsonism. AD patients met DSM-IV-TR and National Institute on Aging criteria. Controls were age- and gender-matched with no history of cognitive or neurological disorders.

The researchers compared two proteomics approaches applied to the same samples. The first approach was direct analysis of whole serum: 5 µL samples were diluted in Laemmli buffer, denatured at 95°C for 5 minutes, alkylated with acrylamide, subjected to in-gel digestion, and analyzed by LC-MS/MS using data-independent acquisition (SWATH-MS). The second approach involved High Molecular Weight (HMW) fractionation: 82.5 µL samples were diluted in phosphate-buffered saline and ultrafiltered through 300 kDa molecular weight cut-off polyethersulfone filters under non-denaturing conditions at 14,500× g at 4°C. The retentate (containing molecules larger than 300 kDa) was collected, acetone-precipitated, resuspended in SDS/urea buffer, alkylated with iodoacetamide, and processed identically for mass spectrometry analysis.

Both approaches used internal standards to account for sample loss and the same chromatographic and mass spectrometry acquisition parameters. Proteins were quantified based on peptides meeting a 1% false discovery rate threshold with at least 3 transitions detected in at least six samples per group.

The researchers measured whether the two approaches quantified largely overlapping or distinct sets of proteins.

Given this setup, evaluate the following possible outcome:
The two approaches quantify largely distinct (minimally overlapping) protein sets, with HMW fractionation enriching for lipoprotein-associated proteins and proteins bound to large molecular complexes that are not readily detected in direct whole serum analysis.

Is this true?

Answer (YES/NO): NO